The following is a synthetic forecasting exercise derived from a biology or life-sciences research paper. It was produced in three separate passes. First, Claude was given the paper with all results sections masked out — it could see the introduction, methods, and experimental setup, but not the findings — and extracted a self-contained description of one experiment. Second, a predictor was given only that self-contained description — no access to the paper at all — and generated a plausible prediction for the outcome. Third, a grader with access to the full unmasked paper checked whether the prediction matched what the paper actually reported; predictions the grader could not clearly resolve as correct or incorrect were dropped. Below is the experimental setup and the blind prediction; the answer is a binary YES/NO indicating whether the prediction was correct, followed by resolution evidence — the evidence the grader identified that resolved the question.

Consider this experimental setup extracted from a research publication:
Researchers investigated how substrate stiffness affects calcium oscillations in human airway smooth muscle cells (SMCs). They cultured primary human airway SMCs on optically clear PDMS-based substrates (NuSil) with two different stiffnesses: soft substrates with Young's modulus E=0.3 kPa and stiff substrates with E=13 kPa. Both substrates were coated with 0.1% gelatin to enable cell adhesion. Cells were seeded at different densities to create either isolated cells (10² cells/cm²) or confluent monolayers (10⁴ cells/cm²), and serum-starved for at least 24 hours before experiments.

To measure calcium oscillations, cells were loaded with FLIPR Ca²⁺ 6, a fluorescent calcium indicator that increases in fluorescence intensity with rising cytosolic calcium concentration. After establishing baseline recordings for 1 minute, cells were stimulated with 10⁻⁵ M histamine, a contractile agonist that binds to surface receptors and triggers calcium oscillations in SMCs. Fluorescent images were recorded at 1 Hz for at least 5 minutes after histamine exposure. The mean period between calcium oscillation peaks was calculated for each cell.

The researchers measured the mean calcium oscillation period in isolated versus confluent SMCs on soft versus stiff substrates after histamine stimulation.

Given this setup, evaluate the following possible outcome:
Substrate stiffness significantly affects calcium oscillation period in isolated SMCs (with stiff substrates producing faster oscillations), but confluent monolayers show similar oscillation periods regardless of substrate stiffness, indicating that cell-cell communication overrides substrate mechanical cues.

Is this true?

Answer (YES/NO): NO